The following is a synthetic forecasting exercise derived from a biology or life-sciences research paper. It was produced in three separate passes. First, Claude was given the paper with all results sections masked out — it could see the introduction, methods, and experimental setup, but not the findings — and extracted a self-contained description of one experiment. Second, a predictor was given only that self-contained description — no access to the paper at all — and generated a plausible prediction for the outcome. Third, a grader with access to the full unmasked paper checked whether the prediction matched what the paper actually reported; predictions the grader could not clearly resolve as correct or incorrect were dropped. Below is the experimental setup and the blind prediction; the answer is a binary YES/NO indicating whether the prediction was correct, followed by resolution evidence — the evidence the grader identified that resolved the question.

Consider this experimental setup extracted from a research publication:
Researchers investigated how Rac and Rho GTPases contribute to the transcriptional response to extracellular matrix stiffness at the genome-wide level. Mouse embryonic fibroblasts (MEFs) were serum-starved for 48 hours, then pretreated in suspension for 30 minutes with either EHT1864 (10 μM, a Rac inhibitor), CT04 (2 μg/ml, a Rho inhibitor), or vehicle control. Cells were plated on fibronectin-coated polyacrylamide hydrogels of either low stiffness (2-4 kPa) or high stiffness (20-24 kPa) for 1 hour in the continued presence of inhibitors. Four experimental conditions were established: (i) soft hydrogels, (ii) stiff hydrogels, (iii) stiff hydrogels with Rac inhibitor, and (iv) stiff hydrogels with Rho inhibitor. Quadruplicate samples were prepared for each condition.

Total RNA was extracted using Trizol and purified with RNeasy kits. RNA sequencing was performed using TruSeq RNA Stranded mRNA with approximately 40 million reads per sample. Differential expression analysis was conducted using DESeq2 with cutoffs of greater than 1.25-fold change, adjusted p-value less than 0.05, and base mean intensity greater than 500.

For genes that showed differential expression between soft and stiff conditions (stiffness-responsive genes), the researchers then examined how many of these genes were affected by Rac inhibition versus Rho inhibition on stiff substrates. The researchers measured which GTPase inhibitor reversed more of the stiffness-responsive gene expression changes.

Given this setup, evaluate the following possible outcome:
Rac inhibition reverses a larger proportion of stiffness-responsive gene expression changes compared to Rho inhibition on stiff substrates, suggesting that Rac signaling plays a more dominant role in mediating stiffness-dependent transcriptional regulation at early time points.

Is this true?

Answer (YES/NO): YES